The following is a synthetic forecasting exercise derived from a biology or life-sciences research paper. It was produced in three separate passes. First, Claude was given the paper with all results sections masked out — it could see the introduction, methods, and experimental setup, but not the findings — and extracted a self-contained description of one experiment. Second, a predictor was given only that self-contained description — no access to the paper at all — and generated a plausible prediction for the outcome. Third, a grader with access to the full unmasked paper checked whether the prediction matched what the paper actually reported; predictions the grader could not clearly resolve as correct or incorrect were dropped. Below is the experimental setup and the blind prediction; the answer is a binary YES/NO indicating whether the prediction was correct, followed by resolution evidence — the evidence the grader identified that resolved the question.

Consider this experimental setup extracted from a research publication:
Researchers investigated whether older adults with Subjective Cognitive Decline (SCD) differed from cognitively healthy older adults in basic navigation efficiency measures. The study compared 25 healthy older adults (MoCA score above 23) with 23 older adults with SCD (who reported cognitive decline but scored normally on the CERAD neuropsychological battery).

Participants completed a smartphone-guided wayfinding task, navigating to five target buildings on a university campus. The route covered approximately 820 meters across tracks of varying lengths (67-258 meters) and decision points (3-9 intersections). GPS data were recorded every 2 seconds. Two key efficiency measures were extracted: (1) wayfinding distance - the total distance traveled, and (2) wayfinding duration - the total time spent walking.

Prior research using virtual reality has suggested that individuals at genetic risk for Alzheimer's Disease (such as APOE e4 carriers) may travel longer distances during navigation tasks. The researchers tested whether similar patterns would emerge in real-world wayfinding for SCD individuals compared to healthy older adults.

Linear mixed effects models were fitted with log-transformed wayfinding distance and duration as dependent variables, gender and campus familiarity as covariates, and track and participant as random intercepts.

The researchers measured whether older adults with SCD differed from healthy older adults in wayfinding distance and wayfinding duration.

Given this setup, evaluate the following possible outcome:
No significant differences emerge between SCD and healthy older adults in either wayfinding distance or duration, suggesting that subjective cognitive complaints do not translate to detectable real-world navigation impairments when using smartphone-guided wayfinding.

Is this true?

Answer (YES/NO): NO